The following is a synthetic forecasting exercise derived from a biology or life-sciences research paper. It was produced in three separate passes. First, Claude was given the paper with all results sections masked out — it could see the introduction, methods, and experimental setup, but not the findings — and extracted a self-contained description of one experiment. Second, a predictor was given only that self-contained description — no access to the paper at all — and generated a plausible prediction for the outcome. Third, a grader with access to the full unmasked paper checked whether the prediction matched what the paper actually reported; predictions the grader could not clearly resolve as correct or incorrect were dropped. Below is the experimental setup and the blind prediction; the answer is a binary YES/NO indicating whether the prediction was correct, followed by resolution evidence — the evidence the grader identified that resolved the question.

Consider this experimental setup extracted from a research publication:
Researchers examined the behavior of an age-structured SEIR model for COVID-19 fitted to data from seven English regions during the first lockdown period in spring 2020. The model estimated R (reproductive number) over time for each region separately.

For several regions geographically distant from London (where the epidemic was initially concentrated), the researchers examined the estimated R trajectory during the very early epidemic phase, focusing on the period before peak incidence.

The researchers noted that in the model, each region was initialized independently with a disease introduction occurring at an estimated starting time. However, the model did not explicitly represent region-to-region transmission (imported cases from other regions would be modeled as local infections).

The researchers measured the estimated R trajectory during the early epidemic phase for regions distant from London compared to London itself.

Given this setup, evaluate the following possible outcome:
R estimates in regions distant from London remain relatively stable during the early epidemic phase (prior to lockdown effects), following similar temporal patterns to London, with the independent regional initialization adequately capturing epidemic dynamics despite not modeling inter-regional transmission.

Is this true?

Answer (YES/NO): NO